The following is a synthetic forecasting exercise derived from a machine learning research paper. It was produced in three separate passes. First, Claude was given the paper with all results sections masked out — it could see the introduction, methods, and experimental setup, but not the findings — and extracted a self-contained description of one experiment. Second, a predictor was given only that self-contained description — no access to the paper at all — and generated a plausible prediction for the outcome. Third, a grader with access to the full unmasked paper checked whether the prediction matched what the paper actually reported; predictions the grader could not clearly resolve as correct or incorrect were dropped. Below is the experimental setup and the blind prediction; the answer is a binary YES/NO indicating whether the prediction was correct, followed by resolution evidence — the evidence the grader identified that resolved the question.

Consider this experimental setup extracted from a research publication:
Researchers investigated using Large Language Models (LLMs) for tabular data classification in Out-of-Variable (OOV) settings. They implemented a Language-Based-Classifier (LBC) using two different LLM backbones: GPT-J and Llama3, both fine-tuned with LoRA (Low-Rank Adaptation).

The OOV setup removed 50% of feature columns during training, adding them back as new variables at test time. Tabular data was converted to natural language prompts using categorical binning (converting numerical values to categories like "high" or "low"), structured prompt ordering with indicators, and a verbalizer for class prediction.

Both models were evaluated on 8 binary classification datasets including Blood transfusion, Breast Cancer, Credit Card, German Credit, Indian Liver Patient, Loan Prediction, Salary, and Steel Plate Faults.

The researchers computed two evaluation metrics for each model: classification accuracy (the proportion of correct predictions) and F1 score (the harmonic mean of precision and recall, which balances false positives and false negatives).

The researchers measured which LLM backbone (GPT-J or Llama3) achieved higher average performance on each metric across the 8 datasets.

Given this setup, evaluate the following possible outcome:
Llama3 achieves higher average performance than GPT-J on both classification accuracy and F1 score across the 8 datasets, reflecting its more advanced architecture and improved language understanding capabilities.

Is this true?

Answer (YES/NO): NO